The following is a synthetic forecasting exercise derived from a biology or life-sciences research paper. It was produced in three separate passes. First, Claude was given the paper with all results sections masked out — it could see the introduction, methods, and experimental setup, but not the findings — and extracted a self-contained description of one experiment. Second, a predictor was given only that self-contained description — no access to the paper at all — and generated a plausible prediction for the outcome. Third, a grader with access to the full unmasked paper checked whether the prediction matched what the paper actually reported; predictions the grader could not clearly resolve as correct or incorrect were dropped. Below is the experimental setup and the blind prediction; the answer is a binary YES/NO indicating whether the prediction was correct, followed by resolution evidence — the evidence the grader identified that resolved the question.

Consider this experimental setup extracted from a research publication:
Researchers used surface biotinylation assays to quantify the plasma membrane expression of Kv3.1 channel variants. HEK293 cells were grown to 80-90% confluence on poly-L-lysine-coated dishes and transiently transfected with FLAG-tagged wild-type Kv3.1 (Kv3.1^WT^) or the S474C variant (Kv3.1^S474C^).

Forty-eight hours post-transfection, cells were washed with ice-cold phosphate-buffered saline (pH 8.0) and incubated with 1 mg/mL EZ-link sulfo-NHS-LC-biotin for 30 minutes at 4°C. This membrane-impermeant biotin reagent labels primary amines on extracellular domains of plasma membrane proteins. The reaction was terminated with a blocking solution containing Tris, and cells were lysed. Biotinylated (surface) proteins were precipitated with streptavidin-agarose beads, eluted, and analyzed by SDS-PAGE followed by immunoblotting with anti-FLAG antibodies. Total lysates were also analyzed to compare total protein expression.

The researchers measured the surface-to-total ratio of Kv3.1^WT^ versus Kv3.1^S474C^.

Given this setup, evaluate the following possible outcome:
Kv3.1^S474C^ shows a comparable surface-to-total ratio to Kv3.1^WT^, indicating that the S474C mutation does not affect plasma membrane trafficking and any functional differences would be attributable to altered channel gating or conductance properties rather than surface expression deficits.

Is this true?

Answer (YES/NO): NO